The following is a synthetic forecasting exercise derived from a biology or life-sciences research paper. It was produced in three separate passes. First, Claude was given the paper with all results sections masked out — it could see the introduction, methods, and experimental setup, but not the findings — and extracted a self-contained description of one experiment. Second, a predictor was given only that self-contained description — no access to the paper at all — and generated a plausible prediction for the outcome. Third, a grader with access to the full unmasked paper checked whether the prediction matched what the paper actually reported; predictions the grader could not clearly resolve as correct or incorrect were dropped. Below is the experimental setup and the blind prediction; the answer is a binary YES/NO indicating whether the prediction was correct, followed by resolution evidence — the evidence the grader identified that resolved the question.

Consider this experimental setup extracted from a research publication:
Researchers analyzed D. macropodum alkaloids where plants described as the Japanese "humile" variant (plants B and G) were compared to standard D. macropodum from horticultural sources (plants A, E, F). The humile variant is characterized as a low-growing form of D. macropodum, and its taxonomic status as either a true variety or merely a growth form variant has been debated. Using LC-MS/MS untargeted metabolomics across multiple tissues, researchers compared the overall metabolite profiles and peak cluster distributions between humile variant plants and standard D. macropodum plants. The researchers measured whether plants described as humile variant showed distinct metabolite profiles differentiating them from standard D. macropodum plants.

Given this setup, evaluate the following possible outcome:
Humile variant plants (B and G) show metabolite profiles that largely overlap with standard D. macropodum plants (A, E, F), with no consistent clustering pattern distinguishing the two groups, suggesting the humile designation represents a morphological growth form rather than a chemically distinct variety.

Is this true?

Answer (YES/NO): YES